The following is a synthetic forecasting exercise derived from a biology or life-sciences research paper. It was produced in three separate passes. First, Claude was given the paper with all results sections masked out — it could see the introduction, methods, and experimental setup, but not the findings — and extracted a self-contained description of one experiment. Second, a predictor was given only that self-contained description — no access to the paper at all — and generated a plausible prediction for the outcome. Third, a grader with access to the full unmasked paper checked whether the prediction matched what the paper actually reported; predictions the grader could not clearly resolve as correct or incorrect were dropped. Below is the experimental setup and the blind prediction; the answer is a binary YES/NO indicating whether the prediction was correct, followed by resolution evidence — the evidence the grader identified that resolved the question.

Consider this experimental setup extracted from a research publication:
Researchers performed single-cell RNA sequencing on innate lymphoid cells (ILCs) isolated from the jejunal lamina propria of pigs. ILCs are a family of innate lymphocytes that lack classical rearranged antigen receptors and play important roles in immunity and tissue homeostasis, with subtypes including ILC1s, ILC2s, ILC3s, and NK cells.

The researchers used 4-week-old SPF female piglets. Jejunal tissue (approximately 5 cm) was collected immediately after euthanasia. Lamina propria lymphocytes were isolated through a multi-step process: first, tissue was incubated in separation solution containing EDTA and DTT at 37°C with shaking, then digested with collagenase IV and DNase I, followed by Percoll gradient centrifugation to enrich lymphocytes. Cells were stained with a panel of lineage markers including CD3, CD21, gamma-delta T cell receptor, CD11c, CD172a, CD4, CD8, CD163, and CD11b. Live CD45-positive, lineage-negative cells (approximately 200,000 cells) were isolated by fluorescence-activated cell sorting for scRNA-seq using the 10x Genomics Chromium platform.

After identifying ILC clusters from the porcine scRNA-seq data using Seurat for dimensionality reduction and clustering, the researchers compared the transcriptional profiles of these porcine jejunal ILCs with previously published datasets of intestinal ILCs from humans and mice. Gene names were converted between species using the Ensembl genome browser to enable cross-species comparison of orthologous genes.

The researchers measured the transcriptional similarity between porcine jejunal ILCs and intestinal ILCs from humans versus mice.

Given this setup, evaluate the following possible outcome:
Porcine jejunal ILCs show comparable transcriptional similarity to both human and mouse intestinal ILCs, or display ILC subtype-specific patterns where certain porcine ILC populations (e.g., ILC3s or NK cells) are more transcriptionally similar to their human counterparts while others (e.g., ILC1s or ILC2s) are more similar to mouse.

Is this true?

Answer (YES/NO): NO